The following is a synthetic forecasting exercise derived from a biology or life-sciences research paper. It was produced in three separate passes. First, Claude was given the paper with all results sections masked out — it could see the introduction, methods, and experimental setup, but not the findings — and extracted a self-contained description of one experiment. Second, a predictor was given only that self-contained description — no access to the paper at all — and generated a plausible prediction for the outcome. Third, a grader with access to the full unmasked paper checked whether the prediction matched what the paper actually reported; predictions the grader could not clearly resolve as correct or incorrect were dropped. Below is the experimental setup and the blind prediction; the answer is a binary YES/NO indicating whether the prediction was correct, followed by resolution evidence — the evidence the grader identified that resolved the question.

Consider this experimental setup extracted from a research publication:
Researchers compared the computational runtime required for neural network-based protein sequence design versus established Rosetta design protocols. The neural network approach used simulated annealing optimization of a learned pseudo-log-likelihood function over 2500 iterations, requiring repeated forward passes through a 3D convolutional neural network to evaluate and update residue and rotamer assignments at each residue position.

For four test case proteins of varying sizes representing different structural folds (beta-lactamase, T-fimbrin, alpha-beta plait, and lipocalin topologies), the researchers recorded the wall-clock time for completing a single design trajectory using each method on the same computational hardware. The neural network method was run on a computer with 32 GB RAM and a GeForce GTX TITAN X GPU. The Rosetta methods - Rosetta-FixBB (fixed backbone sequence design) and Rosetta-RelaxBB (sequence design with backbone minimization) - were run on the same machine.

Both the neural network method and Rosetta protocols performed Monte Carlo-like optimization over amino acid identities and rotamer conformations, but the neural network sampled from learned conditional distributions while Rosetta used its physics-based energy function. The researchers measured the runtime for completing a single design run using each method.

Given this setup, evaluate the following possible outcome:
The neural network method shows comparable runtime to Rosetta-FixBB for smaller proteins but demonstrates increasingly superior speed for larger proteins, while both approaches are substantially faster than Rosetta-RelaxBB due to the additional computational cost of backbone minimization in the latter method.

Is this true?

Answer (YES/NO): NO